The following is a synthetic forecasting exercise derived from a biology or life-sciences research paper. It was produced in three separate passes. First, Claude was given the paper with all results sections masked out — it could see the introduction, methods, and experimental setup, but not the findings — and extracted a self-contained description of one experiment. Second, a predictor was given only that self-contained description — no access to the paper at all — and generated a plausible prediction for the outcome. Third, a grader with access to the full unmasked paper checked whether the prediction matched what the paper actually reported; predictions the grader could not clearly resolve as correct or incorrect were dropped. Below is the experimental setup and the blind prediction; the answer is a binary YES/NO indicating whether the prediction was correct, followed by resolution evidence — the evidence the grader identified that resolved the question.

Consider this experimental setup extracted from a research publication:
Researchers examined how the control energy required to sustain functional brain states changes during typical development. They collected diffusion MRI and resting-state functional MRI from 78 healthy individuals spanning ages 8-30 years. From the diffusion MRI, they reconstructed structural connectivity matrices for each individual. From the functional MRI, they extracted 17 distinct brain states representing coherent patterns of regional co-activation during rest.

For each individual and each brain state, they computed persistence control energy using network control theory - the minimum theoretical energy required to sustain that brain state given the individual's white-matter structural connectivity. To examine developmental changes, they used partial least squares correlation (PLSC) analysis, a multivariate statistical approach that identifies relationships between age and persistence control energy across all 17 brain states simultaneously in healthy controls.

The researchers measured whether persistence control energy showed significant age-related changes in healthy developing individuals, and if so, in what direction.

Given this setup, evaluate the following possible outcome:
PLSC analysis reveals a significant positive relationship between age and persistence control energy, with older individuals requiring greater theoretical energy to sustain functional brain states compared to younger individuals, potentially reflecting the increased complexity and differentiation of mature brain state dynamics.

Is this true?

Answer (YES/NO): NO